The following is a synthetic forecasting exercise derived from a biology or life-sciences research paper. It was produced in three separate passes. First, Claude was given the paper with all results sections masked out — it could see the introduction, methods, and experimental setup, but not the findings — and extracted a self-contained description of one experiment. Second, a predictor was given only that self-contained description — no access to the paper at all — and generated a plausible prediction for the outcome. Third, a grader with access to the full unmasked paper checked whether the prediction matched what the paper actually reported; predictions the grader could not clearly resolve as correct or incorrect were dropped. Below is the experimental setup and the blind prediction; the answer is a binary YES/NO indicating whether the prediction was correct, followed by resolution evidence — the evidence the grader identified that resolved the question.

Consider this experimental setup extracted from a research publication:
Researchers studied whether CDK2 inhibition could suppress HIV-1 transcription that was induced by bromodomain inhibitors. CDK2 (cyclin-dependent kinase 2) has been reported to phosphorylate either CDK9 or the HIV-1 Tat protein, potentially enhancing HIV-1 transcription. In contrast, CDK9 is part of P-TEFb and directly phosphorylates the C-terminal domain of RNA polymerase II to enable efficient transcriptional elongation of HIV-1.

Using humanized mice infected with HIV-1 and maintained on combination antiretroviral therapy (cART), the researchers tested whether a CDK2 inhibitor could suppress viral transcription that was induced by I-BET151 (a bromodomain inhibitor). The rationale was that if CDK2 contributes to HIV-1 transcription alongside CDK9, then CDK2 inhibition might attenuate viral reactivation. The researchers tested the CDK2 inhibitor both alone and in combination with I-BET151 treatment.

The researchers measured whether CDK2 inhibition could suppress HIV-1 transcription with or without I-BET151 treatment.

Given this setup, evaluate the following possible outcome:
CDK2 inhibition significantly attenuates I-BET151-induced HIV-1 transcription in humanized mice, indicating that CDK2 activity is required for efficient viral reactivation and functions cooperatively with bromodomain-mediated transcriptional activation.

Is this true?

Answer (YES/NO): NO